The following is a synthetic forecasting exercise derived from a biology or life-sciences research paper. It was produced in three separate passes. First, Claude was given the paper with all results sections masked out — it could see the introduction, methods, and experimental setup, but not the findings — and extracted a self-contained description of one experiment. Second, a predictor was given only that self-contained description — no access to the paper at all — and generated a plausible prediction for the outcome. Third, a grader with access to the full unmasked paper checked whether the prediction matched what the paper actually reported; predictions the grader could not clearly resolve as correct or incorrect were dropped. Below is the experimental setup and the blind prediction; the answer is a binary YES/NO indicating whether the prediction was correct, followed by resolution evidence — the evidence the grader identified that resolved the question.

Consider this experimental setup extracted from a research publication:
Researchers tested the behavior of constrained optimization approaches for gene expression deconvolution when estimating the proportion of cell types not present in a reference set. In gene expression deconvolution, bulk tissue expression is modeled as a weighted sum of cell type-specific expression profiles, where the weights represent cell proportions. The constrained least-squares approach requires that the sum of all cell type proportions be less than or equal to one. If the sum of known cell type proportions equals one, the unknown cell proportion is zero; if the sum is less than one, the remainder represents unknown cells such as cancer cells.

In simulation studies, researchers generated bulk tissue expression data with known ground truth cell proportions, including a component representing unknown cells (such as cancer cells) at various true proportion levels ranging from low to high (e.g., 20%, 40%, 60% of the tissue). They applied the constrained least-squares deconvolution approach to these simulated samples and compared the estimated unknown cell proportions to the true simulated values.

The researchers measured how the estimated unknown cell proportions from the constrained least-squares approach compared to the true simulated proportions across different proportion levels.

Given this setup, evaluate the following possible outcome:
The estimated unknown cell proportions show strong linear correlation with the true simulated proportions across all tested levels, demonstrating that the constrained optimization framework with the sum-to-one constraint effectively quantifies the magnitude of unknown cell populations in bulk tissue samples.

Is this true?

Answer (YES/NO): NO